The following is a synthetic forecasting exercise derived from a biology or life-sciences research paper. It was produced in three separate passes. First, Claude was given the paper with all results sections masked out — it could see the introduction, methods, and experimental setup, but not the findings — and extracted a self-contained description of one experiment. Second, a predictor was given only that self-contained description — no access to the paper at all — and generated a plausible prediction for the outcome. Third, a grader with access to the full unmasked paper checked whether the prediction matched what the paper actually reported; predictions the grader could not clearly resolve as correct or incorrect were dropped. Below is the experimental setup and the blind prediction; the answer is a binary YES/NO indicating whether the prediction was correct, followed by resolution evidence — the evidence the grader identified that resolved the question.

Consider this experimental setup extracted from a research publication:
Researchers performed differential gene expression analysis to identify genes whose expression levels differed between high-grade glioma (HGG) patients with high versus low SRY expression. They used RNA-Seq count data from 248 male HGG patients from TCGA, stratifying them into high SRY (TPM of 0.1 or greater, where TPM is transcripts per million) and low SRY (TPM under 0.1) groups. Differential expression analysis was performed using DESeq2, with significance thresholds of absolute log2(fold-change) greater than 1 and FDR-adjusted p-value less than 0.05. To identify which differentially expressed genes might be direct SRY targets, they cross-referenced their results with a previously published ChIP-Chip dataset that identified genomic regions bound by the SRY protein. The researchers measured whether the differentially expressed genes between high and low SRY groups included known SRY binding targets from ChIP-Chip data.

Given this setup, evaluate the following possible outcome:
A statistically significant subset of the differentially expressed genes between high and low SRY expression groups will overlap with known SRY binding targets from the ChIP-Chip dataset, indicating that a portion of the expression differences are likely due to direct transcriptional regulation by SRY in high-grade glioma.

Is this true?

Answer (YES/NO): YES